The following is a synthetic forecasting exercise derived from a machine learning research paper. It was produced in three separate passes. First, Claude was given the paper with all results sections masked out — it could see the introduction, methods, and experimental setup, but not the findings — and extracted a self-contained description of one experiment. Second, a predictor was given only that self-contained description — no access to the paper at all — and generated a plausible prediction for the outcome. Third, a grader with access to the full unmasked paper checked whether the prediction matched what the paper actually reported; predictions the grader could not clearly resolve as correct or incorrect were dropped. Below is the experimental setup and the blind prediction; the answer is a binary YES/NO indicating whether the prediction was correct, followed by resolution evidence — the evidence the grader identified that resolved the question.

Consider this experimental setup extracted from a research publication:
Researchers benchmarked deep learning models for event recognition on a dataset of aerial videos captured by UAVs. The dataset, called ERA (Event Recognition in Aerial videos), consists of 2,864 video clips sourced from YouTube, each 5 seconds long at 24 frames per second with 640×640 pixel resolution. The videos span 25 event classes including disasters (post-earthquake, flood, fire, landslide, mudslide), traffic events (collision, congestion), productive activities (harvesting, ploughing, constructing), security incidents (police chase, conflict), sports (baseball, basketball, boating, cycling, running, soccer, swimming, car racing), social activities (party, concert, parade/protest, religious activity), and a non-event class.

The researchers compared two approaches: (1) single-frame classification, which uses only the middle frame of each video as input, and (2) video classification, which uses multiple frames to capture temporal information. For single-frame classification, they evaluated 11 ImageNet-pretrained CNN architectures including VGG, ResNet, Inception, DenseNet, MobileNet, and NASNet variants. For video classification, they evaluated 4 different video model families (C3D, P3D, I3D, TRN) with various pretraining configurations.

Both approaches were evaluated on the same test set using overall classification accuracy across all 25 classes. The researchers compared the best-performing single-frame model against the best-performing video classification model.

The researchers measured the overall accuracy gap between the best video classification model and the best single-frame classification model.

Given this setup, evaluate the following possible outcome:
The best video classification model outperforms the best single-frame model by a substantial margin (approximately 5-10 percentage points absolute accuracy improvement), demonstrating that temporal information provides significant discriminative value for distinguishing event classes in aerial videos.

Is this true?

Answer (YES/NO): NO